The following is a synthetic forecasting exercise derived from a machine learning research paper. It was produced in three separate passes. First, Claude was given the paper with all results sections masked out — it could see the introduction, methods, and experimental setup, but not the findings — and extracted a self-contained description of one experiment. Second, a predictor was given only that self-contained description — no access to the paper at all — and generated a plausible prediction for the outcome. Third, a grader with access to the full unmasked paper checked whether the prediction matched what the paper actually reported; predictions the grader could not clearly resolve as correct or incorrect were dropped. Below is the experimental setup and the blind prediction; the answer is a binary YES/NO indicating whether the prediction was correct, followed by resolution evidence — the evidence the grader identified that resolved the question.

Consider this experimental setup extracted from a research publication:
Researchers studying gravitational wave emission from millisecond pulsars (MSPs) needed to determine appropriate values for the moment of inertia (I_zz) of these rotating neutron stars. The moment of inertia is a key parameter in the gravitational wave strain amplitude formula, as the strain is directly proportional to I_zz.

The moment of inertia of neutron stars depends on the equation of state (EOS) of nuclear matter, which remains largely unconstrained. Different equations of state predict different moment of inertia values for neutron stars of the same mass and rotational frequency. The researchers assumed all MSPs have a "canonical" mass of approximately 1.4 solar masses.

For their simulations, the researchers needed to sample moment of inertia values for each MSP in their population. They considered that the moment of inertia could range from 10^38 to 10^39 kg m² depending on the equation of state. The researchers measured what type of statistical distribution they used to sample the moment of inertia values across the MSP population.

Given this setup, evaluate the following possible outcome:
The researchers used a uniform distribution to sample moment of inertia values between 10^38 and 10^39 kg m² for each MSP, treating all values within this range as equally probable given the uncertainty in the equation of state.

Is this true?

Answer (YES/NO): NO